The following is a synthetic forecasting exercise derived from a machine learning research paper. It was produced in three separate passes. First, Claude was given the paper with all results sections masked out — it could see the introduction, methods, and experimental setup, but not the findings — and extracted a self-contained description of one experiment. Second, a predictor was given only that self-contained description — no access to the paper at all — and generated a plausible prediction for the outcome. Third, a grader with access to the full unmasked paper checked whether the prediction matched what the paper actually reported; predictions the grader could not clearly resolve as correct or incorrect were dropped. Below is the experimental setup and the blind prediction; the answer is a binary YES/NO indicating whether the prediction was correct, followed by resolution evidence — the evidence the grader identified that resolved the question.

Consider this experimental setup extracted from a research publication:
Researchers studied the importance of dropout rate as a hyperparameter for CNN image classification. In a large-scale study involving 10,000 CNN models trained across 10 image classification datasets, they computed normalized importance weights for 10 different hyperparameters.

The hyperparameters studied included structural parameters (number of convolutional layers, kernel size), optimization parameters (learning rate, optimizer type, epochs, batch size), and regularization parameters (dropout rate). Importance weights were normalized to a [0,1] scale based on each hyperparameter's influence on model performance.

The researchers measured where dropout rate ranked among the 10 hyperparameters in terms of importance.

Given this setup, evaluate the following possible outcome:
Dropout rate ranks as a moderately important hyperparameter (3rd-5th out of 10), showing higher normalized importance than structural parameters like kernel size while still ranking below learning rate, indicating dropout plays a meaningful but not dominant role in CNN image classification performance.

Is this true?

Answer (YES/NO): YES